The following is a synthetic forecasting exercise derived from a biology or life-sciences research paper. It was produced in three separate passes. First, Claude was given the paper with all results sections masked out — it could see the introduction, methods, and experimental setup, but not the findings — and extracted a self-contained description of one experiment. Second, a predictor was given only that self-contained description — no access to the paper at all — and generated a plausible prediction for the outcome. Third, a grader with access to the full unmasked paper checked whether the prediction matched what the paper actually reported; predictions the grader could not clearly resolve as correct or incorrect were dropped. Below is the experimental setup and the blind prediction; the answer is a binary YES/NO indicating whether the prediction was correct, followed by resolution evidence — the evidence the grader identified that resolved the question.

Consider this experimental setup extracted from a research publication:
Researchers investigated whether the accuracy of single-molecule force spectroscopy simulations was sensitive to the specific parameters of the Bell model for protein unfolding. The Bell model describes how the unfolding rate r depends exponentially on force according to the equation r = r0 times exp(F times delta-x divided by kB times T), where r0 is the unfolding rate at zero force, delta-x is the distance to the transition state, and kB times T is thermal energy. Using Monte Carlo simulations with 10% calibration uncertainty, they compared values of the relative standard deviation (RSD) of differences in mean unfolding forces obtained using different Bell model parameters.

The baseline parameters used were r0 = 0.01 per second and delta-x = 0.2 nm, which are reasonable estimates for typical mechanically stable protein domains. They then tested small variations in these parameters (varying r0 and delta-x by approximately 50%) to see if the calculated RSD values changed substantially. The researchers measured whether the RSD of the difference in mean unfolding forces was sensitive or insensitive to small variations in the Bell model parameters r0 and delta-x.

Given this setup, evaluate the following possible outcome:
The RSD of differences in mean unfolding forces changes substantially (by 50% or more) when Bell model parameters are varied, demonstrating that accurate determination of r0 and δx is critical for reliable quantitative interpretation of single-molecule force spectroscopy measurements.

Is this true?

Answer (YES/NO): NO